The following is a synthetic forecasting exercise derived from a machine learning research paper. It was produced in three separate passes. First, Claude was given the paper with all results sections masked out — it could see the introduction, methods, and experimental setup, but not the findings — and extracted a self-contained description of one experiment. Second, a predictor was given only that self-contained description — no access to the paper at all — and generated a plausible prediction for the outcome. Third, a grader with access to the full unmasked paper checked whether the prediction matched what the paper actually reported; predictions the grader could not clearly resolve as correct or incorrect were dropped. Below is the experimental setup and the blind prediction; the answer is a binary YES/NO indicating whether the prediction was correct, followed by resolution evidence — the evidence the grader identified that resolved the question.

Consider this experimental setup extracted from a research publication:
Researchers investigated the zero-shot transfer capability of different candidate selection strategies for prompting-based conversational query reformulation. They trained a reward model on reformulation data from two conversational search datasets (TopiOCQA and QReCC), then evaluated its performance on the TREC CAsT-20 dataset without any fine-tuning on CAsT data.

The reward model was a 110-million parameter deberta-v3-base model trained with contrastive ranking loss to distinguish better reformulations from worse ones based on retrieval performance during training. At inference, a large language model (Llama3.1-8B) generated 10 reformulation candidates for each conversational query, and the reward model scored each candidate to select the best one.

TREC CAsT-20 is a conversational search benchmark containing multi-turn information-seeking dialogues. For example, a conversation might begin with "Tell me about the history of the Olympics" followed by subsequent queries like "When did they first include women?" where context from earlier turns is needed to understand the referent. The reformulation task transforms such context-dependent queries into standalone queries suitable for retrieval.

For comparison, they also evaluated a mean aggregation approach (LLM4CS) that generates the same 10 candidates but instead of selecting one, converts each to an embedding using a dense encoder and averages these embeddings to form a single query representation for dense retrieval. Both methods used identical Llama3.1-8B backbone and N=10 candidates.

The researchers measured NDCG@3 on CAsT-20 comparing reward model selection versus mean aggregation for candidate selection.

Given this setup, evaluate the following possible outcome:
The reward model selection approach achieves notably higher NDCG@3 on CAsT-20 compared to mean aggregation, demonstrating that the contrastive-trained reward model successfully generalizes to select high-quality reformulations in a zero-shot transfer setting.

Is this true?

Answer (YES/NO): NO